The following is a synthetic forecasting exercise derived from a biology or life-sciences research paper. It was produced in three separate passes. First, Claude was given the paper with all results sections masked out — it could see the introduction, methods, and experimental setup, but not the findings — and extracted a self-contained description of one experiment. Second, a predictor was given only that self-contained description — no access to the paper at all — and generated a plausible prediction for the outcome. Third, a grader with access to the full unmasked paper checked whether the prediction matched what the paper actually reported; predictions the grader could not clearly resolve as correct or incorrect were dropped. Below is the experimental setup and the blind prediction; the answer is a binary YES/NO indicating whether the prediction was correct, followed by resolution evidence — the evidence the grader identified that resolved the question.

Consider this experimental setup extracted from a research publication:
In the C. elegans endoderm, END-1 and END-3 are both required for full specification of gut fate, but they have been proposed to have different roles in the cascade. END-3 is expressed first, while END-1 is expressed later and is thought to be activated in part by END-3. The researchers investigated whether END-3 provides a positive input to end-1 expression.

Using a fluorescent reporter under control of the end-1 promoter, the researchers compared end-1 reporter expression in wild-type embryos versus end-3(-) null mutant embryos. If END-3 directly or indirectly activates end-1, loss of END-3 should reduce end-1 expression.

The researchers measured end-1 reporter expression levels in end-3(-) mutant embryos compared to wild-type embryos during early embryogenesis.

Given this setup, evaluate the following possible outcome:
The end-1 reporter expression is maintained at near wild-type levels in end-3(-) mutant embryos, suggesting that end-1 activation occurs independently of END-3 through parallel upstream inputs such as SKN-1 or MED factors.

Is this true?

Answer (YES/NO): NO